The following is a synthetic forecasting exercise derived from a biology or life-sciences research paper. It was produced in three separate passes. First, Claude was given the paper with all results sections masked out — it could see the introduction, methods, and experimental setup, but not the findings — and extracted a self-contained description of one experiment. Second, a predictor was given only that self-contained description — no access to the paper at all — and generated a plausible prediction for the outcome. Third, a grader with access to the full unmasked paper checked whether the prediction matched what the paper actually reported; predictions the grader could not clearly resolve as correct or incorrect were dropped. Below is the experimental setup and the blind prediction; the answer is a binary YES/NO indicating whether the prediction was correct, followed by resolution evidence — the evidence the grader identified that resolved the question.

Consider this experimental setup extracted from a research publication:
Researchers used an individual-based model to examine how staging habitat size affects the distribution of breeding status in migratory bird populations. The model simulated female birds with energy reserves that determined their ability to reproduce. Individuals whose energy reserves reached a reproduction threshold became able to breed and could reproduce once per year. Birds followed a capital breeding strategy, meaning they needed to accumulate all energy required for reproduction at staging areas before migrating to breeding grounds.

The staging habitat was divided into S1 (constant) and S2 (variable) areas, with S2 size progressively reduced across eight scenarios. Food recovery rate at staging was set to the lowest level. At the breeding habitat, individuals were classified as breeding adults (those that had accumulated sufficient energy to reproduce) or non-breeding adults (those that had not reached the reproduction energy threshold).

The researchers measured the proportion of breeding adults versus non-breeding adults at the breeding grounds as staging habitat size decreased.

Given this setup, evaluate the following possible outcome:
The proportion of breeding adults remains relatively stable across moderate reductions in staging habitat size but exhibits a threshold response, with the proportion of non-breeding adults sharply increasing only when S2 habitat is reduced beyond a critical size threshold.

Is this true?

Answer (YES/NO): NO